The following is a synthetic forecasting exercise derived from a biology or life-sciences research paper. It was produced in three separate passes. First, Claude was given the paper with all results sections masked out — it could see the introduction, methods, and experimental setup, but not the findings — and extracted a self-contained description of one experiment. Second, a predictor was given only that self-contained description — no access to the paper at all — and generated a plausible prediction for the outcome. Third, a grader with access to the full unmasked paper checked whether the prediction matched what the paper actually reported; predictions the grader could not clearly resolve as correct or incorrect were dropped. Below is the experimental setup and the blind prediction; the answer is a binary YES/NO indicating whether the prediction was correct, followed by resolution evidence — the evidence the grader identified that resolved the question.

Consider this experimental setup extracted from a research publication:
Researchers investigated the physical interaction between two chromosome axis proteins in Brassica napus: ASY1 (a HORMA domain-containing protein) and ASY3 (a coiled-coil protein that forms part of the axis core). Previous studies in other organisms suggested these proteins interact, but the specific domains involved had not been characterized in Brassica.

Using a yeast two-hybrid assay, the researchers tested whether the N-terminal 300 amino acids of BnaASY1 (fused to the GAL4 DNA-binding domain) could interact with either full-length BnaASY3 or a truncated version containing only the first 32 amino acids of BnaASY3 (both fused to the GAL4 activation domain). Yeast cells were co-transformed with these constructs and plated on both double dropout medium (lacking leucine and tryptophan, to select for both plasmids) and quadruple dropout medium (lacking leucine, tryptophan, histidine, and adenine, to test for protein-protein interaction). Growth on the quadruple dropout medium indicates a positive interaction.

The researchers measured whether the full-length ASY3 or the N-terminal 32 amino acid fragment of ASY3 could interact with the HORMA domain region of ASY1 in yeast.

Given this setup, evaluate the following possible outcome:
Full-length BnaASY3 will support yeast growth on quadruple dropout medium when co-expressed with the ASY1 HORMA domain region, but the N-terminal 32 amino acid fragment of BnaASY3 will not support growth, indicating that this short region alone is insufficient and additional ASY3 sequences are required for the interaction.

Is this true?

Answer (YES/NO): NO